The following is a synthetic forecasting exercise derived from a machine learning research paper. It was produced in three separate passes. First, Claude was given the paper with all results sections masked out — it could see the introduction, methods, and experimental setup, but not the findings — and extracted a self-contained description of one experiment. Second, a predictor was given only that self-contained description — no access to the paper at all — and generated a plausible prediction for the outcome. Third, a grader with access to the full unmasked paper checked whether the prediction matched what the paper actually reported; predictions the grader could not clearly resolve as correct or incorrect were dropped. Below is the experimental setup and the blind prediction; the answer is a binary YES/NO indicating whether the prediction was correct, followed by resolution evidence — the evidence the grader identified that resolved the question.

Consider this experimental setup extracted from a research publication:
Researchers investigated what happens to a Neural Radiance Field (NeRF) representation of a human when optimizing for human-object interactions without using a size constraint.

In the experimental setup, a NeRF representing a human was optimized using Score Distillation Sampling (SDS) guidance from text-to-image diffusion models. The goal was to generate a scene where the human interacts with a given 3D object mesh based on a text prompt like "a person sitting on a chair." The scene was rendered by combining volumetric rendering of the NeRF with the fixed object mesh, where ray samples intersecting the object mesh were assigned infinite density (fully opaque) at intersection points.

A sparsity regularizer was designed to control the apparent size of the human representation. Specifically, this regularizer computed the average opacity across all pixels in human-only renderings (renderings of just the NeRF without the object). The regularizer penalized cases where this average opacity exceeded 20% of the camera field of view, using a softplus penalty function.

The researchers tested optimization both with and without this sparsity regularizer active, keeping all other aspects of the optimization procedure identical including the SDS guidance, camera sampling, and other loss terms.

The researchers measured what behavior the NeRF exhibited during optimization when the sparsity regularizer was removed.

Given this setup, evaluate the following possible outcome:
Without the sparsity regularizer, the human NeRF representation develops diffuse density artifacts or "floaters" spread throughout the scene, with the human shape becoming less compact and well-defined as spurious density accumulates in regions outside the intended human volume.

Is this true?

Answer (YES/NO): NO